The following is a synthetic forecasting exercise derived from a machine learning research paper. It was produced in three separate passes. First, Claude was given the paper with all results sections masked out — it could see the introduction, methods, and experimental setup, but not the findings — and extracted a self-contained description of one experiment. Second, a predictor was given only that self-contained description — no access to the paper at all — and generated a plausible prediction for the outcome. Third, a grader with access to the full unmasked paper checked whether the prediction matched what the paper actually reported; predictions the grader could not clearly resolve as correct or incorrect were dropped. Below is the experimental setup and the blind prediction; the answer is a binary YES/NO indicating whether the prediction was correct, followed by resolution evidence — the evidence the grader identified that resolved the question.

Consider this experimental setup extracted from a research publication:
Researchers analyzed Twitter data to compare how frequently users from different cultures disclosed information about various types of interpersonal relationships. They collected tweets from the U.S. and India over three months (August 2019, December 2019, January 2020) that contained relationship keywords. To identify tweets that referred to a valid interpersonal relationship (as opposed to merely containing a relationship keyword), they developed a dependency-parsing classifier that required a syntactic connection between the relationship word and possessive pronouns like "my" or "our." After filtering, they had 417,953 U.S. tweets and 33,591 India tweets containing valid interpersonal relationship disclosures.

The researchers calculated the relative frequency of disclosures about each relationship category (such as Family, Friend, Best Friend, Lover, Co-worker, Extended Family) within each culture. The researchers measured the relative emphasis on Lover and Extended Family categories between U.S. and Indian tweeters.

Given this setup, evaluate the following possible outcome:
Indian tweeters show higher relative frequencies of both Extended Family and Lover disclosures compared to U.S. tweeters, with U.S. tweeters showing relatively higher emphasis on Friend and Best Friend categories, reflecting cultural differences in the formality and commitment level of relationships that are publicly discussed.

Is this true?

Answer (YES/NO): NO